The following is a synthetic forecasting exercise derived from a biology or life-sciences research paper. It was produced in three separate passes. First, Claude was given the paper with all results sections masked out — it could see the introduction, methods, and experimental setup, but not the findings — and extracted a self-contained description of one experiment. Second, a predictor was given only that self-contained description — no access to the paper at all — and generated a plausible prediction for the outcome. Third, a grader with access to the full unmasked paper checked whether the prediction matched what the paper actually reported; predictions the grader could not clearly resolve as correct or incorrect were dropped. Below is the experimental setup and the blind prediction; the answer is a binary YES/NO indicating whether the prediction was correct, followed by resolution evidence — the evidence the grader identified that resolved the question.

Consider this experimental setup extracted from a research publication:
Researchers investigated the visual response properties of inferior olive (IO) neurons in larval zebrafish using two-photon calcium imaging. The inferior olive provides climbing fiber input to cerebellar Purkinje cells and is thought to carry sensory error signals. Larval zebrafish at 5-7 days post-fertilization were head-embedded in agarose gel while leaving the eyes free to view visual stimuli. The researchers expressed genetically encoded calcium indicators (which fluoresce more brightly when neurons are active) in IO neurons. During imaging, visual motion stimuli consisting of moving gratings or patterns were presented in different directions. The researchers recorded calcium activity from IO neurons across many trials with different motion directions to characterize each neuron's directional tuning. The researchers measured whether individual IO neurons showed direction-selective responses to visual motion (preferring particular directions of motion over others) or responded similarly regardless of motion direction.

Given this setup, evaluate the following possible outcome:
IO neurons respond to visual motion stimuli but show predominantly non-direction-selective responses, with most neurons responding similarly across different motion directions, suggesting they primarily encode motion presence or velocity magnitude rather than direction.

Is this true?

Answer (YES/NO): NO